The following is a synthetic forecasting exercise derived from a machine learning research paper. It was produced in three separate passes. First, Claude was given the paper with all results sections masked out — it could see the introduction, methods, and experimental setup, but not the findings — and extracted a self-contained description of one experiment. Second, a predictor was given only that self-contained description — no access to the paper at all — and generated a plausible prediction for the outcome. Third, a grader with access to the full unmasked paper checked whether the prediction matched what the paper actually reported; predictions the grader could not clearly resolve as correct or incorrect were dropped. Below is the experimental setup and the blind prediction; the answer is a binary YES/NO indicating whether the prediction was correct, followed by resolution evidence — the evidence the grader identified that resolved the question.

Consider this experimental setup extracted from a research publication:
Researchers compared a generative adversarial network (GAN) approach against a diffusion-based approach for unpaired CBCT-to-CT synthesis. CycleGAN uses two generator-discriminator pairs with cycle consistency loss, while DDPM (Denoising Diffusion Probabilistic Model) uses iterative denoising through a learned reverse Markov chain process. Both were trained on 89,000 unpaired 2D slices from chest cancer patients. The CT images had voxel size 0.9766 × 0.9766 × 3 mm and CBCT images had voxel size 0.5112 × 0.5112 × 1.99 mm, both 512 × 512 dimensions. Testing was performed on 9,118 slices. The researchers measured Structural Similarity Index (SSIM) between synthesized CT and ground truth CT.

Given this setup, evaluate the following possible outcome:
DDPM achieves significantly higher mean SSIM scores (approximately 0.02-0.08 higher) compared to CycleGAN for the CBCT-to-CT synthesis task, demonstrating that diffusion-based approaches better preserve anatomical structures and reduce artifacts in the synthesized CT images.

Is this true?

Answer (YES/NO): NO